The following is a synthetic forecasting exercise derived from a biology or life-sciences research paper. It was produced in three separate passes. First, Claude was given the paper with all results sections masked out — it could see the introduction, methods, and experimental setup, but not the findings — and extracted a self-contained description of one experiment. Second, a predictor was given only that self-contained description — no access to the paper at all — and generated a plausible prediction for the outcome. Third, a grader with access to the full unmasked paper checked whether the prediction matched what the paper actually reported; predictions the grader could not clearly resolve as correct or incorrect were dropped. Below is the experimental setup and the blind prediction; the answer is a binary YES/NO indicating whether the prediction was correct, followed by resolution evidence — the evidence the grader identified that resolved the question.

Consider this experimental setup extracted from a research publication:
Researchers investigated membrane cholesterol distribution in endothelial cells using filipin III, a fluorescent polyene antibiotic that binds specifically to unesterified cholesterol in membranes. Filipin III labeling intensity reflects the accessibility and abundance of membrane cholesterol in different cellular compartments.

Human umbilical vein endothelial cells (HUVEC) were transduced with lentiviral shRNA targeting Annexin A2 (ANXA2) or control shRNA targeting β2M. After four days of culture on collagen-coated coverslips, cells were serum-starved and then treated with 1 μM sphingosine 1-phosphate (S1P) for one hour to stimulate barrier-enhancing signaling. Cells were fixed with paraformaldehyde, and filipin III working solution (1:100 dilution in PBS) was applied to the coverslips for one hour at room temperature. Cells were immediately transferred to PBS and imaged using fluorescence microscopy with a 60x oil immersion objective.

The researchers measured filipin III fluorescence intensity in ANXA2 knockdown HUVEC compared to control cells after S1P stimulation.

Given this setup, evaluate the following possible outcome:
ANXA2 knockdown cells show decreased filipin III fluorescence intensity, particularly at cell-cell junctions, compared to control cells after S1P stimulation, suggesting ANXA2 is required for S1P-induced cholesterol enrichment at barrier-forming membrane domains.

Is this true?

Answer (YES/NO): YES